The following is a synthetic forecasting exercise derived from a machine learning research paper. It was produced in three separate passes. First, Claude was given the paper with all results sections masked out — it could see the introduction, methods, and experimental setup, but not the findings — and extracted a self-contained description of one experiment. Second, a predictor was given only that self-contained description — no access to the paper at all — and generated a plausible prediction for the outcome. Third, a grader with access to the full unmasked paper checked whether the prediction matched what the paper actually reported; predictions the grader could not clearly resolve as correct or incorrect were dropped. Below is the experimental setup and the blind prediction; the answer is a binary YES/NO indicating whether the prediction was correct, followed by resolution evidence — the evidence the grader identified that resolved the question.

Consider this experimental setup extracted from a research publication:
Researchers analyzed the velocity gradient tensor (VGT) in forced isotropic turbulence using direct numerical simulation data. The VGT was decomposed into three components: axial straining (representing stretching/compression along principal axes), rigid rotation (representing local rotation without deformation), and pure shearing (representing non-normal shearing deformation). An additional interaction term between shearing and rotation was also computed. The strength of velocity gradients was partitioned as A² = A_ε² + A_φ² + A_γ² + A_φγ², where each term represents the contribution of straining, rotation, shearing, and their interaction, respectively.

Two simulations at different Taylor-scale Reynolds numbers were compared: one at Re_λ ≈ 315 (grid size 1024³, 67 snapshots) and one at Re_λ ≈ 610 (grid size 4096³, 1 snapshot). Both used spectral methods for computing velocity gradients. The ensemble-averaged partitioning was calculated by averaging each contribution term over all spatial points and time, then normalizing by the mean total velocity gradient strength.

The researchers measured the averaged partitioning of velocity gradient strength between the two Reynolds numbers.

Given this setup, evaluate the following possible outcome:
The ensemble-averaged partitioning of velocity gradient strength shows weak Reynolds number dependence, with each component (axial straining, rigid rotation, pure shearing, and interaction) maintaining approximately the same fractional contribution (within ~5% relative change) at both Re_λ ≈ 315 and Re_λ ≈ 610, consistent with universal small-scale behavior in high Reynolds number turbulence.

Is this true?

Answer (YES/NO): YES